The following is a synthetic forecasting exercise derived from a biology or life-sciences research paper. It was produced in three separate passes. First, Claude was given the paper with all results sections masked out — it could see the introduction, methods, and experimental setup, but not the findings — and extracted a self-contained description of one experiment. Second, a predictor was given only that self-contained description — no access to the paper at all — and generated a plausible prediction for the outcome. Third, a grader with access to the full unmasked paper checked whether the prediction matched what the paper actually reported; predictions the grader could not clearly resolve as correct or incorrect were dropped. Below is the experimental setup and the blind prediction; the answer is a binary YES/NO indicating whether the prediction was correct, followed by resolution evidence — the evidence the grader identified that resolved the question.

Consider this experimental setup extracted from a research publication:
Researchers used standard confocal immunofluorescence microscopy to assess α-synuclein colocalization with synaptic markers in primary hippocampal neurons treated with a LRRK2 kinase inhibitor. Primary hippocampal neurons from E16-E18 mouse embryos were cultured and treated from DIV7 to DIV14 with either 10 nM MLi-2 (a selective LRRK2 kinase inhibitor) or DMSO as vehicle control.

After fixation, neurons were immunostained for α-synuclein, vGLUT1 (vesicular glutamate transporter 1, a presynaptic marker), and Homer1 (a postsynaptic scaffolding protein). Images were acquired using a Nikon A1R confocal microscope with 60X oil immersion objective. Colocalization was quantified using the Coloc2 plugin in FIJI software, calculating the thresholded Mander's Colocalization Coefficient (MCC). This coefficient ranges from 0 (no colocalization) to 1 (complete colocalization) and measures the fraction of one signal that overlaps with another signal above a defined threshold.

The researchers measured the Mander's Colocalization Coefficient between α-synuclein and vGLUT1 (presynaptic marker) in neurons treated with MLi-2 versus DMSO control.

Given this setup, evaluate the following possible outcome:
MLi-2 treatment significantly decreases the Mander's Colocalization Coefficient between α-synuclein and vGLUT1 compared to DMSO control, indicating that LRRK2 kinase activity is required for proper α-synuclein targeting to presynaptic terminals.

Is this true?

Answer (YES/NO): NO